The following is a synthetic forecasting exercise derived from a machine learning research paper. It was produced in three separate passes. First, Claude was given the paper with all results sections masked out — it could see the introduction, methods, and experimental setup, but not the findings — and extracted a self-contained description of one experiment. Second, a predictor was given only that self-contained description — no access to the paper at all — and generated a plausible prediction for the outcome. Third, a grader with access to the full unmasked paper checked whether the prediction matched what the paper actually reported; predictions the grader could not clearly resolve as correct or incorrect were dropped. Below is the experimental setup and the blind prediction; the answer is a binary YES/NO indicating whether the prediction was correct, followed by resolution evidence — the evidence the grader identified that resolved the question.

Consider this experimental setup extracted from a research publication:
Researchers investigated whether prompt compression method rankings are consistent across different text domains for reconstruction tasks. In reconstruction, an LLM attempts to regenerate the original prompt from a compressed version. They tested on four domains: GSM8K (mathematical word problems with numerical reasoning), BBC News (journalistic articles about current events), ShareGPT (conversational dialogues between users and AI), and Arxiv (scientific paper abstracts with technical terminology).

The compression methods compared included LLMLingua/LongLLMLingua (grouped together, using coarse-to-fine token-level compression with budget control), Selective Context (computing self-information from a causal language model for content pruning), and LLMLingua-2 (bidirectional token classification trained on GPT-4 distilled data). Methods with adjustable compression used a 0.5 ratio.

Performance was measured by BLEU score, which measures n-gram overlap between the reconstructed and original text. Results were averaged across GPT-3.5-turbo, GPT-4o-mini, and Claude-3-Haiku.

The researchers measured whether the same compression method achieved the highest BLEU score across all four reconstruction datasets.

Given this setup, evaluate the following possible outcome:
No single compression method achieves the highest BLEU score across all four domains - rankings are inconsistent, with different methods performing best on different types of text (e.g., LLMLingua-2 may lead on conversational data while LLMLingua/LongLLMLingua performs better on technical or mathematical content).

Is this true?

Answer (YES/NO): YES